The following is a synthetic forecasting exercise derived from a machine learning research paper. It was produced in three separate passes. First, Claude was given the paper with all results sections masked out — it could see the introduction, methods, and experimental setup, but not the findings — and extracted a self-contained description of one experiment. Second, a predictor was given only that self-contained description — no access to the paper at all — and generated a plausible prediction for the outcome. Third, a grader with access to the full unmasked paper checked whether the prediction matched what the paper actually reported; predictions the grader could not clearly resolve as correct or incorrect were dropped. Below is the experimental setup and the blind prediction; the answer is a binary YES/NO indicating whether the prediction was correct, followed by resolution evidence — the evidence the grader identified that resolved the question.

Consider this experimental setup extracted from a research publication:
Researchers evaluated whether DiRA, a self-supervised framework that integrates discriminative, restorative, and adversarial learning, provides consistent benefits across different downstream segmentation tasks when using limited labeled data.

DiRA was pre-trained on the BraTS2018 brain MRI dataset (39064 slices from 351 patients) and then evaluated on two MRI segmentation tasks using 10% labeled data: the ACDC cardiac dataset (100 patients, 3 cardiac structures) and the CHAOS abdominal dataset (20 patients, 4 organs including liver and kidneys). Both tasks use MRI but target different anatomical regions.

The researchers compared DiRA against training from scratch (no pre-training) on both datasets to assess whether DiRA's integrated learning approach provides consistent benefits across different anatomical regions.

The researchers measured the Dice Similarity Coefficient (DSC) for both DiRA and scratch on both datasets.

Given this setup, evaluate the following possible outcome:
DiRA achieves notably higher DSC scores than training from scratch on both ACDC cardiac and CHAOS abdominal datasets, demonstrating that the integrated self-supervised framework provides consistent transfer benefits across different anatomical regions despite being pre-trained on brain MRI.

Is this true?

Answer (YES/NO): NO